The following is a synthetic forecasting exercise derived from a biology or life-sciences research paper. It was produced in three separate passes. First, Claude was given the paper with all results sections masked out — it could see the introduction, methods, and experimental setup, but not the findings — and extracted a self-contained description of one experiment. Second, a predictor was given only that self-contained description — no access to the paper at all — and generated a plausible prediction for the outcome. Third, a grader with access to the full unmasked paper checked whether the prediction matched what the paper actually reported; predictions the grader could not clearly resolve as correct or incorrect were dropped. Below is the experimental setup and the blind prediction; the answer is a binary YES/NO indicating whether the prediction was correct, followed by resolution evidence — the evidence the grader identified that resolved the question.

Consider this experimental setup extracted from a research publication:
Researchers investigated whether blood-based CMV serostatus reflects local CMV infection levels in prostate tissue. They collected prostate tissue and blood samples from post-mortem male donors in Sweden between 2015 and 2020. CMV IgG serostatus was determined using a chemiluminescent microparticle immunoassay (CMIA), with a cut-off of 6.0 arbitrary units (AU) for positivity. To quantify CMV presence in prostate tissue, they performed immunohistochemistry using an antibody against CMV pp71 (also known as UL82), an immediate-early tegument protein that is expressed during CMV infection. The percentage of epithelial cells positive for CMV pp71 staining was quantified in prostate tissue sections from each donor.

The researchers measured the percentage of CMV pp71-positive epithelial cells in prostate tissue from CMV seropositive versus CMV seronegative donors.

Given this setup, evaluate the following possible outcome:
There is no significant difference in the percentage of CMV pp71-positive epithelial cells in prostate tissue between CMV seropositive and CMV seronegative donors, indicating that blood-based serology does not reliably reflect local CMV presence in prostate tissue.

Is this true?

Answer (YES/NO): NO